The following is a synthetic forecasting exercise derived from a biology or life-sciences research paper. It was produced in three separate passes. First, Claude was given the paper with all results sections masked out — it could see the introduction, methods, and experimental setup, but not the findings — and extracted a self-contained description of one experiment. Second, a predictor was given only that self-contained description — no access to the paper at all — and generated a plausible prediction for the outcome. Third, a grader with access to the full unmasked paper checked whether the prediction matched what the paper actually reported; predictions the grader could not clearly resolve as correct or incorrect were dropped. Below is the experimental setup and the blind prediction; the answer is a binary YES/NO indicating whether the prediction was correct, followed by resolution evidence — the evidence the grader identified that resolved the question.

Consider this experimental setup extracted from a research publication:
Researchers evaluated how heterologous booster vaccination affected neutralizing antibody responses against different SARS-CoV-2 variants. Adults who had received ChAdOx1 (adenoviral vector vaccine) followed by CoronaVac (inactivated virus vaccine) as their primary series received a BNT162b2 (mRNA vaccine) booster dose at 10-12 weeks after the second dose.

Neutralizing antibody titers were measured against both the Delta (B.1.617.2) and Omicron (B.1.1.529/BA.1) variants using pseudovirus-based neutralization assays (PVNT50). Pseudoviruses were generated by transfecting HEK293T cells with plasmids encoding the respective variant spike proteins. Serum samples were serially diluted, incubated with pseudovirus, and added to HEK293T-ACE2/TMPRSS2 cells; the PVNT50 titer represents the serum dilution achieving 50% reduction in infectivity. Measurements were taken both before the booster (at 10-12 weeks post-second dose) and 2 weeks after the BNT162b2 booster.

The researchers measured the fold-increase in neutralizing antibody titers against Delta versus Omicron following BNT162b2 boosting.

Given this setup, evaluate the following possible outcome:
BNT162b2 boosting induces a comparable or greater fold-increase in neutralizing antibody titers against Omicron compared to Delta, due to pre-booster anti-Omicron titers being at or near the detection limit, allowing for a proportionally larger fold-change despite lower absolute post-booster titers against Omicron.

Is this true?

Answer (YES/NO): YES